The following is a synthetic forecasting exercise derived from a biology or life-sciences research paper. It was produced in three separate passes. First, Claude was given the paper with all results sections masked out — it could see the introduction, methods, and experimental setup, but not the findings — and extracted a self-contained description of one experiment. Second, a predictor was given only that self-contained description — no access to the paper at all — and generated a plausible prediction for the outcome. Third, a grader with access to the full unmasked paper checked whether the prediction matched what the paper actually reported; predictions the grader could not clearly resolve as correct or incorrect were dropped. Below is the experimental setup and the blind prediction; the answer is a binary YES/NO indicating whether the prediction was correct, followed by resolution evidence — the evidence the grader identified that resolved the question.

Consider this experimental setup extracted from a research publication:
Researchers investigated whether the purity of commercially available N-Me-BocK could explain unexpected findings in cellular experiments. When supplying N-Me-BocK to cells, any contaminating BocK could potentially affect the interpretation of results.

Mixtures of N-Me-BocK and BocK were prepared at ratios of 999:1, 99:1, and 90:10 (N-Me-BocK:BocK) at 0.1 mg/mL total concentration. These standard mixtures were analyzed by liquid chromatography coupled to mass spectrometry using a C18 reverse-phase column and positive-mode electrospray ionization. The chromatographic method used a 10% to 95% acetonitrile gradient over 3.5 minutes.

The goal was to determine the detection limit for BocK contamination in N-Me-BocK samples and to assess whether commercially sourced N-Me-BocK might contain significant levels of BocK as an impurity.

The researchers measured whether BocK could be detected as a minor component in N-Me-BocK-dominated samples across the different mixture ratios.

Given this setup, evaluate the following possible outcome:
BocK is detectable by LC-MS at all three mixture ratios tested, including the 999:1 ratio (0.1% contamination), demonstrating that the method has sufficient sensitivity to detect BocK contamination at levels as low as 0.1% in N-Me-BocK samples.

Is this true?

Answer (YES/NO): YES